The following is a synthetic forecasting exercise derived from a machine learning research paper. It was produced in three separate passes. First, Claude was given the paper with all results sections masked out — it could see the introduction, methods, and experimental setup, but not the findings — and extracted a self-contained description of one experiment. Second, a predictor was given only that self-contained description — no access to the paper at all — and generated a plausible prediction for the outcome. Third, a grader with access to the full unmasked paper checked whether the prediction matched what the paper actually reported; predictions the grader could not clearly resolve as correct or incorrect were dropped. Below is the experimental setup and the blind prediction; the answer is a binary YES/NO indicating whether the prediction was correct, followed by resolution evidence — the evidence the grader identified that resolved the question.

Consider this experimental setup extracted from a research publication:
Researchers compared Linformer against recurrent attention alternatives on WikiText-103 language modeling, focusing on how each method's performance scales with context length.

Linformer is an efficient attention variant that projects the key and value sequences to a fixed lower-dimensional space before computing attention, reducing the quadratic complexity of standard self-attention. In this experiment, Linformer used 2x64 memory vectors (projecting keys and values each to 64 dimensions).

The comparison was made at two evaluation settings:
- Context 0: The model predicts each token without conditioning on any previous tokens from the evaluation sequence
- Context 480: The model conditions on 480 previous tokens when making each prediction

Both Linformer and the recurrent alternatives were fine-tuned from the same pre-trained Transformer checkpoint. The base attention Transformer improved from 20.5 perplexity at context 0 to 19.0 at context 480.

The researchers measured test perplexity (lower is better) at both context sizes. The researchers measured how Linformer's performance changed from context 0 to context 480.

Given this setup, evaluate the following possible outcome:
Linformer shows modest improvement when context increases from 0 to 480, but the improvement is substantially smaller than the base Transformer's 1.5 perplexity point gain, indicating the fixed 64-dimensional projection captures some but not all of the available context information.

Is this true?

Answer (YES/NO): NO